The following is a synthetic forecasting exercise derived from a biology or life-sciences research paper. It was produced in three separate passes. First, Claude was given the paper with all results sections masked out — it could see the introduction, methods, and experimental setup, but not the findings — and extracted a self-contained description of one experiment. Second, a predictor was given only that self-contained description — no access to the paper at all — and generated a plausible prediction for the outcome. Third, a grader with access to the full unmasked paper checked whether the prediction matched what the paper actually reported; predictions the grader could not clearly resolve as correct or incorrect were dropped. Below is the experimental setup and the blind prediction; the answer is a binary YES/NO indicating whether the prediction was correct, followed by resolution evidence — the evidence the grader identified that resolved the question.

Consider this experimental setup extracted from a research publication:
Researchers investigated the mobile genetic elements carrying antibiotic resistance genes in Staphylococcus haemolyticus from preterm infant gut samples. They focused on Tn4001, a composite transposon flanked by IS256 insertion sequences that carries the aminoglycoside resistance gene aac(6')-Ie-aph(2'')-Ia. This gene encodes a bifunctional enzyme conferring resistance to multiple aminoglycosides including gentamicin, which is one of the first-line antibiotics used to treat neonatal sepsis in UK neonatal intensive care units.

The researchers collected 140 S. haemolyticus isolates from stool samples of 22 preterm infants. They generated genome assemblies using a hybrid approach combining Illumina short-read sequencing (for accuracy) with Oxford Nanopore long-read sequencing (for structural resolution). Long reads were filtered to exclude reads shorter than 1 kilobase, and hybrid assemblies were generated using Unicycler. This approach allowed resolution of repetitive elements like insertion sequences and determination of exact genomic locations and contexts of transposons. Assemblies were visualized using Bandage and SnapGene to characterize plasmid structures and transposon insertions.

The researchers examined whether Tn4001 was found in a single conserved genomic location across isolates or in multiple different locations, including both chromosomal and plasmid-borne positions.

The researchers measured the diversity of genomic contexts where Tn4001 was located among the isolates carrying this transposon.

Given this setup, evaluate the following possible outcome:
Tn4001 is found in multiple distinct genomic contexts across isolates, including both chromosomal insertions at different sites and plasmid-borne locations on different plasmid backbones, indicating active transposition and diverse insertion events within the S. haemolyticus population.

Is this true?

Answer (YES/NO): YES